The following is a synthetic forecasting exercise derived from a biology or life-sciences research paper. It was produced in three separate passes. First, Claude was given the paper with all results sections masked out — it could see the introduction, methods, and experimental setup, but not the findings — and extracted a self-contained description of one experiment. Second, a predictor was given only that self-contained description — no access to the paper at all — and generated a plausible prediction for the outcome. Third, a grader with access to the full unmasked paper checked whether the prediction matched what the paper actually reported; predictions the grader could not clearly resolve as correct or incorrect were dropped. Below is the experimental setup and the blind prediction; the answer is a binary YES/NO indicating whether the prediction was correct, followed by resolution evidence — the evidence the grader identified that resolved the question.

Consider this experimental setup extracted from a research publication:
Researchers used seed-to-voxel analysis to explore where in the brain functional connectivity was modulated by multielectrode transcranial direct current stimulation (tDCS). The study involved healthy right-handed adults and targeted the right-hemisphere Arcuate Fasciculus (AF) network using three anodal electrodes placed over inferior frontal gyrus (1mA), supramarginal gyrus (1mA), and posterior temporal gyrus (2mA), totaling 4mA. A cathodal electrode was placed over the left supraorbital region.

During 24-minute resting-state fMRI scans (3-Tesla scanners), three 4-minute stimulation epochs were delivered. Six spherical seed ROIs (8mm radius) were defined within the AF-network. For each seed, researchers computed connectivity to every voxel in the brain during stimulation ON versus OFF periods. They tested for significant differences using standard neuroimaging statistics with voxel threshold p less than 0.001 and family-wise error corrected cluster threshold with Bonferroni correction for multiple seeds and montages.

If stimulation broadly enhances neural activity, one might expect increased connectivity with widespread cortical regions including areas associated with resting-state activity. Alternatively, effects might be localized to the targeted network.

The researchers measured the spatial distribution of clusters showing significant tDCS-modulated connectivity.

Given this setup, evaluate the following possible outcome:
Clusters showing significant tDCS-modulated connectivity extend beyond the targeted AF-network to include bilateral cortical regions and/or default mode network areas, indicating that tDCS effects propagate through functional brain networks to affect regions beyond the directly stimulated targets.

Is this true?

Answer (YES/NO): NO